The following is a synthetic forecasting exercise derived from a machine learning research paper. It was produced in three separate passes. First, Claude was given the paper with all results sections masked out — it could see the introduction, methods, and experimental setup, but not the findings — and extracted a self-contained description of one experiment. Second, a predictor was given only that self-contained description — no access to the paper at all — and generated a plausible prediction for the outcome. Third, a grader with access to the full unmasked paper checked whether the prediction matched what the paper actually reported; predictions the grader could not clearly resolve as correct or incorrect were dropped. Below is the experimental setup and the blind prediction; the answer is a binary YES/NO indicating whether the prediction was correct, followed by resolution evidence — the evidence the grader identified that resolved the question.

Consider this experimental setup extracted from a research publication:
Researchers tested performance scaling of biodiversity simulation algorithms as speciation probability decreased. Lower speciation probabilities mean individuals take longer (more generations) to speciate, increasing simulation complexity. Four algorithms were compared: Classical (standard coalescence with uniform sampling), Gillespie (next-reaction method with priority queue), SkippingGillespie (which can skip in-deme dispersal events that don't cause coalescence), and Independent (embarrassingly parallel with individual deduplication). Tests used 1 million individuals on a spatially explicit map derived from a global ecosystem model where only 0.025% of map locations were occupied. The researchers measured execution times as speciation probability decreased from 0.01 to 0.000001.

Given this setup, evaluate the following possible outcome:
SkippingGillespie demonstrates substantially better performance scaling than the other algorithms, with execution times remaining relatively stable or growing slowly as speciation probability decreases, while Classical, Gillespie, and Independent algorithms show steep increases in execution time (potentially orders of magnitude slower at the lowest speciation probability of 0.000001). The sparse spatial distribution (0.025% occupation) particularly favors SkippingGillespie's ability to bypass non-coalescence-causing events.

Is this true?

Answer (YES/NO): NO